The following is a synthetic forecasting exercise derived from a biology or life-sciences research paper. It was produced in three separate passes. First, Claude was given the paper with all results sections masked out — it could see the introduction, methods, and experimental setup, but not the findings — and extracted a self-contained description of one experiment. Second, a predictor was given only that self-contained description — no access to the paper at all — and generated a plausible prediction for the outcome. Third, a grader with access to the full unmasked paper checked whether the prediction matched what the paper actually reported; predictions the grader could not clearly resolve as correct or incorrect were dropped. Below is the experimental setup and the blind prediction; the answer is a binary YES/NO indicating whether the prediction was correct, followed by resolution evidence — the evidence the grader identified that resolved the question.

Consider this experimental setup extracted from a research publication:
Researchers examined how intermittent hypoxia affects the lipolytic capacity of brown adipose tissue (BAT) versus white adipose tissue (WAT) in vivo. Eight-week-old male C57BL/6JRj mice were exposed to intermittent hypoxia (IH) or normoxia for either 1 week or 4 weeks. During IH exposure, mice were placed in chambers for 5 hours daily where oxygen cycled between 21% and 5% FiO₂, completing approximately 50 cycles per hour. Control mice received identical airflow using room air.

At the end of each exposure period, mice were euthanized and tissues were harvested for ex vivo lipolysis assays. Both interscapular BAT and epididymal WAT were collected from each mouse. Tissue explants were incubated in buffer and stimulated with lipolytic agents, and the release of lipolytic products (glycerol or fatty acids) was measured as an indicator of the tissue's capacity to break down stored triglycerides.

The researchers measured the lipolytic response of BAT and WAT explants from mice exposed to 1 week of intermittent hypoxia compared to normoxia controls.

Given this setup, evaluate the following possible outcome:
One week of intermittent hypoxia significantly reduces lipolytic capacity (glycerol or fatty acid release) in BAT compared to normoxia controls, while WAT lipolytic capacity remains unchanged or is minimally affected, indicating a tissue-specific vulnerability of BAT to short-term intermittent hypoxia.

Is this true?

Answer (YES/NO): YES